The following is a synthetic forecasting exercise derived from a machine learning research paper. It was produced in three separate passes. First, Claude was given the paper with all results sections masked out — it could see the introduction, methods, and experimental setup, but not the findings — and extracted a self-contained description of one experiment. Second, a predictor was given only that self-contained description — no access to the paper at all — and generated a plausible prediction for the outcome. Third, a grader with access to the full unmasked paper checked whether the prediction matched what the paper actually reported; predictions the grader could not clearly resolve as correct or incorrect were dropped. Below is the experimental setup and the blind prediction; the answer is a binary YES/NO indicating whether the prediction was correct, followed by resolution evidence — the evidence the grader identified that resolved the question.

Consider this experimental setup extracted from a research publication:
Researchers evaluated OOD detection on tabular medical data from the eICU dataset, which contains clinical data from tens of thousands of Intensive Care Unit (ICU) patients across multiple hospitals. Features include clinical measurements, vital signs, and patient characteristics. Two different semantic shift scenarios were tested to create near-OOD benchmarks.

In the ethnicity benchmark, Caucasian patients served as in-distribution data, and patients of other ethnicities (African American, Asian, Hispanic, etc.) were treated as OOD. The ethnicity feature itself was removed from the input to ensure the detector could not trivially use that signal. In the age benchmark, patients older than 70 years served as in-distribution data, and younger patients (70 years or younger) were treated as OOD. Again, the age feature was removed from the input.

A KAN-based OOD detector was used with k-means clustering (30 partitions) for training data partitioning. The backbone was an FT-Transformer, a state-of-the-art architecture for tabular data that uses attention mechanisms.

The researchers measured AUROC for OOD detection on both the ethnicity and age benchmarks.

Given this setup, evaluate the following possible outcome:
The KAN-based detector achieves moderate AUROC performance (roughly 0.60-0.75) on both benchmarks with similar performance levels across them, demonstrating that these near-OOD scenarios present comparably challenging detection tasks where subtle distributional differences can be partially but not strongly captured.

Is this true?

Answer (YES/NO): NO